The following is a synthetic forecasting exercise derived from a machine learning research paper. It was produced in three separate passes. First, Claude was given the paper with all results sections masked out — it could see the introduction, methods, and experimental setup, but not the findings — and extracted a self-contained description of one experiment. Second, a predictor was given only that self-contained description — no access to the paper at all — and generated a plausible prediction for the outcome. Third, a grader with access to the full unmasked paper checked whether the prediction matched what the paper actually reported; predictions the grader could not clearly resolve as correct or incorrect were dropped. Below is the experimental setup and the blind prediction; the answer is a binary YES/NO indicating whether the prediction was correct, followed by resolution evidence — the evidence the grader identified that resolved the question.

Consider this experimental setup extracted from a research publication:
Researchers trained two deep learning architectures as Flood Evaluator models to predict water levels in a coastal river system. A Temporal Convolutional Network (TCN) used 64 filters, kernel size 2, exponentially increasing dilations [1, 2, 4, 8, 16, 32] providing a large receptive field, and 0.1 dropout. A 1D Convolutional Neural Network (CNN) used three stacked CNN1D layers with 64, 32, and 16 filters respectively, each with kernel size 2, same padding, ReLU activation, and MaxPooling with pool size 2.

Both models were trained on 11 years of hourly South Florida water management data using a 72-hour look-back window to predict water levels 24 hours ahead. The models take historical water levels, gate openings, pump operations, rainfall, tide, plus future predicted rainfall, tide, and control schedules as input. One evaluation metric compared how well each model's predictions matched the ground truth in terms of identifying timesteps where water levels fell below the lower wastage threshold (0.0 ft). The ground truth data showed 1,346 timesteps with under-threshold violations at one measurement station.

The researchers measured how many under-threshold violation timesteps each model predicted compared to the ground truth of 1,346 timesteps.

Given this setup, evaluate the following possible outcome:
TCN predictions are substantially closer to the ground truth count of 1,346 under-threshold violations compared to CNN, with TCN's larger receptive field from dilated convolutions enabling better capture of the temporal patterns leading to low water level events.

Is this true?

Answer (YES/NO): NO